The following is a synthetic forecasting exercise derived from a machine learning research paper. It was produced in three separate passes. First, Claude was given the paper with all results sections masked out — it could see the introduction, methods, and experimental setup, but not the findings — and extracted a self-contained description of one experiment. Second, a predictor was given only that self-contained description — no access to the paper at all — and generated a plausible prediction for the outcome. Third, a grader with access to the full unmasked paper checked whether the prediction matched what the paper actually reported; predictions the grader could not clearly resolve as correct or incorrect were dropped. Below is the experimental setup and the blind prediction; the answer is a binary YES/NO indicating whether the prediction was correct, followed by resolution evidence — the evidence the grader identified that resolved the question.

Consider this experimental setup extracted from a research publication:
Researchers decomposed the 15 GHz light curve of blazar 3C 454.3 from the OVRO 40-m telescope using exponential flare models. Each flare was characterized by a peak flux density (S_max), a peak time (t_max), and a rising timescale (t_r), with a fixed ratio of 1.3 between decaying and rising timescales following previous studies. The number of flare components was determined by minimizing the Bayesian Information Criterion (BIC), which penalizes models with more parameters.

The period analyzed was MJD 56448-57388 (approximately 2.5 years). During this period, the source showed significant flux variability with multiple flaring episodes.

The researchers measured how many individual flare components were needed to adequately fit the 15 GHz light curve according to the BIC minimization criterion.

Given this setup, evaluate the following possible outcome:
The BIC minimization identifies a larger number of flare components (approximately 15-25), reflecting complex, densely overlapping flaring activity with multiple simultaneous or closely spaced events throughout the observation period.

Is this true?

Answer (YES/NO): NO